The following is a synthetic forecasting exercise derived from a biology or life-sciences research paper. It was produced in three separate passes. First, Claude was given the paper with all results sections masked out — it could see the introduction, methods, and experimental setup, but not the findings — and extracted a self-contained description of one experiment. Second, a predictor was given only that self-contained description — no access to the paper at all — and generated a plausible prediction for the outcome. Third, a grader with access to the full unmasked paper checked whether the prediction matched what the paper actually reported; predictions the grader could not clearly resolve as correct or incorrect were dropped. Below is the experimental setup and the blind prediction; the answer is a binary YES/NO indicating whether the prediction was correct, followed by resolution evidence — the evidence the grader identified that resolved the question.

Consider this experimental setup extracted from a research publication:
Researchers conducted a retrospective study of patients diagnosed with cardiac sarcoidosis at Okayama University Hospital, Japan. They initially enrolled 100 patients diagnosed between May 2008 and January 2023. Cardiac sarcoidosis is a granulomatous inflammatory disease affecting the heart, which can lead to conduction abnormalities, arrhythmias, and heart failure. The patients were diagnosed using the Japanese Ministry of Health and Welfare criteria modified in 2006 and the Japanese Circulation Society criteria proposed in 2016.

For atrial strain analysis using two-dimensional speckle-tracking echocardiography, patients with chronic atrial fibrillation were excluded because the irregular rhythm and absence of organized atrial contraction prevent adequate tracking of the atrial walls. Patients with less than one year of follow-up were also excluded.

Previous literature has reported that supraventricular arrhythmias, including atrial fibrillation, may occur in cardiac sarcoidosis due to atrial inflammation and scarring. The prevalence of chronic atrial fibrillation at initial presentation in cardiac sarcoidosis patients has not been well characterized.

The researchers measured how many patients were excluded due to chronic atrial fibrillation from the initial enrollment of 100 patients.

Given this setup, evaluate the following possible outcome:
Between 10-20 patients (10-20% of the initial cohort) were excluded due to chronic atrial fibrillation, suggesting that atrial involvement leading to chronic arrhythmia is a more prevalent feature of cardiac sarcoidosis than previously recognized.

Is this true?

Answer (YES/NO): NO